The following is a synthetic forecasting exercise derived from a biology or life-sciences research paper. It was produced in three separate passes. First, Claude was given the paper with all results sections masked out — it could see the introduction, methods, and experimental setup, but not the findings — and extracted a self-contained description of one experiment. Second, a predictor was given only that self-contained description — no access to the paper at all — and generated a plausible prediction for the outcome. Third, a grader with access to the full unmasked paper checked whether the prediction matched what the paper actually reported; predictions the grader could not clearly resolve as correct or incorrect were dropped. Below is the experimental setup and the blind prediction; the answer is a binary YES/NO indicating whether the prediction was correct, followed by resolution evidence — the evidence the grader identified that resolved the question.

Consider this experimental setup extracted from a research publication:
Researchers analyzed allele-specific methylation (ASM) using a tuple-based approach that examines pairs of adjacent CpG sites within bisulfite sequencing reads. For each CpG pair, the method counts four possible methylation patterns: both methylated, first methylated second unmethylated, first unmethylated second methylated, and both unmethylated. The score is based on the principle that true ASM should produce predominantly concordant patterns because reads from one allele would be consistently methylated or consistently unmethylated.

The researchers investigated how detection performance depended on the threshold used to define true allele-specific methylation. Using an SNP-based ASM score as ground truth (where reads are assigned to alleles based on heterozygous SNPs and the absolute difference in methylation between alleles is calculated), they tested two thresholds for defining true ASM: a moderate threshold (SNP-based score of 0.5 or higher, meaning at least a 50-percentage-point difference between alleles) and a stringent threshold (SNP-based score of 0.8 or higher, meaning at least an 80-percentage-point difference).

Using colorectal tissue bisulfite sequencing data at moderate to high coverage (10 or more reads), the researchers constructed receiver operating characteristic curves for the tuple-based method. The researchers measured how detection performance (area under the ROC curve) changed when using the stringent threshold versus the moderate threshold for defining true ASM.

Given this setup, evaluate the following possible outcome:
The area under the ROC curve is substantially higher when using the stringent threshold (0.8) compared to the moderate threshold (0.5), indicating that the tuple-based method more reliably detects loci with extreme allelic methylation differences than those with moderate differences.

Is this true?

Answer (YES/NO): NO